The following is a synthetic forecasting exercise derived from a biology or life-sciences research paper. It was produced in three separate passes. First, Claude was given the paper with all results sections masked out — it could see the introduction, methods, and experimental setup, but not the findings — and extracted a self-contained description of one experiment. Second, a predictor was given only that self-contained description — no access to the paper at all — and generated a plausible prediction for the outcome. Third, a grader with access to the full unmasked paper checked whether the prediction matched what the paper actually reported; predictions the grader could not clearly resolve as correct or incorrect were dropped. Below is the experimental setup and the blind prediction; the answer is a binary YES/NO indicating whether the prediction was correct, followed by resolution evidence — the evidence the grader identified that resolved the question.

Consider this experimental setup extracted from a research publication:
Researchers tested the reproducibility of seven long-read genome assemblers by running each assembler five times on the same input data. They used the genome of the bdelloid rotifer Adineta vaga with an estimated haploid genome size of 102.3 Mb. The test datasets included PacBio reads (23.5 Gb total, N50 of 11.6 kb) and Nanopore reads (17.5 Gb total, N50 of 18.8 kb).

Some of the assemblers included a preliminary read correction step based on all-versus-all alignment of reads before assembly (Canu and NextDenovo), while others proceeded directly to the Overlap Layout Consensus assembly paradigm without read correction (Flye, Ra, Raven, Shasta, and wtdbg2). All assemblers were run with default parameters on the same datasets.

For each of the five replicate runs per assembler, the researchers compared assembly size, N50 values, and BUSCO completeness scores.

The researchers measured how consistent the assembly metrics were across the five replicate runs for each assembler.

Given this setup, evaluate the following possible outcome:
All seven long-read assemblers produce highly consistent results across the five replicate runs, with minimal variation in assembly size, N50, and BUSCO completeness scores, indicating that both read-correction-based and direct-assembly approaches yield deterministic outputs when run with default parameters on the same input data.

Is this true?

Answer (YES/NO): YES